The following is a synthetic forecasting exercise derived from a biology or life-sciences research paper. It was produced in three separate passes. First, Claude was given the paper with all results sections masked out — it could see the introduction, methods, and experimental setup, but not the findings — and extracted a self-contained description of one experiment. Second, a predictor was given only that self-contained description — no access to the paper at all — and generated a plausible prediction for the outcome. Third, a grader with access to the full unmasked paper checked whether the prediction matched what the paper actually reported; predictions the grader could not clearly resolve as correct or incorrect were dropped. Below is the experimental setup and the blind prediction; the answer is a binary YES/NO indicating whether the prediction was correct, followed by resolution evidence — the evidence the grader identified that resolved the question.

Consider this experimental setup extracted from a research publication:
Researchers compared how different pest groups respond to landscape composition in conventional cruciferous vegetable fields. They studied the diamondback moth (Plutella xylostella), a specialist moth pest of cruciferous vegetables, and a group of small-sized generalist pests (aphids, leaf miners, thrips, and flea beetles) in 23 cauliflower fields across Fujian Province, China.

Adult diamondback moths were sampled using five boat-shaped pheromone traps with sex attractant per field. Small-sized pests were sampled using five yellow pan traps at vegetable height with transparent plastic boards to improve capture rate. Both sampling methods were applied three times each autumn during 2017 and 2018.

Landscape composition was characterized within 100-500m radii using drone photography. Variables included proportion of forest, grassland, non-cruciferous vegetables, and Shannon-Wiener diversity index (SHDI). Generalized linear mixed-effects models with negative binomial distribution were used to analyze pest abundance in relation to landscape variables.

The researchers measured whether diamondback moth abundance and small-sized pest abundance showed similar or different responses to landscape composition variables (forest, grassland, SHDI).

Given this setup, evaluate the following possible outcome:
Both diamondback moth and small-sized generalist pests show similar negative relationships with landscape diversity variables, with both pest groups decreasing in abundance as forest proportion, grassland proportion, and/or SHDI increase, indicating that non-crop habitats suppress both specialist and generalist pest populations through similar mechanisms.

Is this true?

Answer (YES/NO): NO